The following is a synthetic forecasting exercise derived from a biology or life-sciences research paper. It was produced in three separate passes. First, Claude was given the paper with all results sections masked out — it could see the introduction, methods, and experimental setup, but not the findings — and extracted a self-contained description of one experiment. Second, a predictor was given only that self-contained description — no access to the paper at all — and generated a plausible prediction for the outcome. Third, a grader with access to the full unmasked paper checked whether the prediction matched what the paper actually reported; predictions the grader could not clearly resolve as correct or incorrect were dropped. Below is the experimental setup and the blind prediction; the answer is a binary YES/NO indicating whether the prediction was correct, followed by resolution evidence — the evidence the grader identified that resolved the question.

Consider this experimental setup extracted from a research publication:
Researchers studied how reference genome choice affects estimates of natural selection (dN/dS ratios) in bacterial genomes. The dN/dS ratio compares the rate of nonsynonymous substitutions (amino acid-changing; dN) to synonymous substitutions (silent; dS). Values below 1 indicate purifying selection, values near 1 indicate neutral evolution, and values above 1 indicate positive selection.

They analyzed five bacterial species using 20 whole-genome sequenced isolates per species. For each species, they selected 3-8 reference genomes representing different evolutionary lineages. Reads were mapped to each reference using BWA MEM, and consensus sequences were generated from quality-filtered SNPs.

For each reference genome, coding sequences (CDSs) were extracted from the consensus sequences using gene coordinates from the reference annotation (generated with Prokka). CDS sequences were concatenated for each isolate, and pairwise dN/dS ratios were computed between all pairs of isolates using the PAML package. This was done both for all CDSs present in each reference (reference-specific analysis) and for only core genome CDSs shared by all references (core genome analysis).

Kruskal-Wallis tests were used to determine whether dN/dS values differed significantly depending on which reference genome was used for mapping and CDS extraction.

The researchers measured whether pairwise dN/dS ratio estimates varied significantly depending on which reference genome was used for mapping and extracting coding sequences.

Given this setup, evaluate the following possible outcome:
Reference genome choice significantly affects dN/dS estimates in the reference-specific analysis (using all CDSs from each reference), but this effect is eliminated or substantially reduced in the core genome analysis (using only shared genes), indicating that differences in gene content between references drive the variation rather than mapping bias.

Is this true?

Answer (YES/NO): NO